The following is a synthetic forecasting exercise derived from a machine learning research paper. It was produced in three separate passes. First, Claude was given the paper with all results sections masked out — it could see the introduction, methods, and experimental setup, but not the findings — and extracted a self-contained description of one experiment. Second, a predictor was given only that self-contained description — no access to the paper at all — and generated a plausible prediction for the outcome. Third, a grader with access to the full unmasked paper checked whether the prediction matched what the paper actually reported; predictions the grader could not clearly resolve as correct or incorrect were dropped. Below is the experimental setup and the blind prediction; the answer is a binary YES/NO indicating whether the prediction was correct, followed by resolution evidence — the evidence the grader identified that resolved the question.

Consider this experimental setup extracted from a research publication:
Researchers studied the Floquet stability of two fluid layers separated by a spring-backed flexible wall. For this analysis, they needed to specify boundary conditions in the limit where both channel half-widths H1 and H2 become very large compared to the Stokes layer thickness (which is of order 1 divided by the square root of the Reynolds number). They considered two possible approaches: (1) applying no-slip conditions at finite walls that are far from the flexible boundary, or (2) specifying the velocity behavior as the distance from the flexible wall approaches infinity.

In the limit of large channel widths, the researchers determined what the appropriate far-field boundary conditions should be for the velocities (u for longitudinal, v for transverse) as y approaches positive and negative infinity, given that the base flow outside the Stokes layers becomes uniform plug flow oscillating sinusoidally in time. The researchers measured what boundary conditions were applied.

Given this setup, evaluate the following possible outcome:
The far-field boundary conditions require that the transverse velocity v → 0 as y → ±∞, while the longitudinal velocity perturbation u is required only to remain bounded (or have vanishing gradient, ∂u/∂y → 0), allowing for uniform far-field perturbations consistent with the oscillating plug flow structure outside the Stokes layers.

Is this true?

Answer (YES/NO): NO